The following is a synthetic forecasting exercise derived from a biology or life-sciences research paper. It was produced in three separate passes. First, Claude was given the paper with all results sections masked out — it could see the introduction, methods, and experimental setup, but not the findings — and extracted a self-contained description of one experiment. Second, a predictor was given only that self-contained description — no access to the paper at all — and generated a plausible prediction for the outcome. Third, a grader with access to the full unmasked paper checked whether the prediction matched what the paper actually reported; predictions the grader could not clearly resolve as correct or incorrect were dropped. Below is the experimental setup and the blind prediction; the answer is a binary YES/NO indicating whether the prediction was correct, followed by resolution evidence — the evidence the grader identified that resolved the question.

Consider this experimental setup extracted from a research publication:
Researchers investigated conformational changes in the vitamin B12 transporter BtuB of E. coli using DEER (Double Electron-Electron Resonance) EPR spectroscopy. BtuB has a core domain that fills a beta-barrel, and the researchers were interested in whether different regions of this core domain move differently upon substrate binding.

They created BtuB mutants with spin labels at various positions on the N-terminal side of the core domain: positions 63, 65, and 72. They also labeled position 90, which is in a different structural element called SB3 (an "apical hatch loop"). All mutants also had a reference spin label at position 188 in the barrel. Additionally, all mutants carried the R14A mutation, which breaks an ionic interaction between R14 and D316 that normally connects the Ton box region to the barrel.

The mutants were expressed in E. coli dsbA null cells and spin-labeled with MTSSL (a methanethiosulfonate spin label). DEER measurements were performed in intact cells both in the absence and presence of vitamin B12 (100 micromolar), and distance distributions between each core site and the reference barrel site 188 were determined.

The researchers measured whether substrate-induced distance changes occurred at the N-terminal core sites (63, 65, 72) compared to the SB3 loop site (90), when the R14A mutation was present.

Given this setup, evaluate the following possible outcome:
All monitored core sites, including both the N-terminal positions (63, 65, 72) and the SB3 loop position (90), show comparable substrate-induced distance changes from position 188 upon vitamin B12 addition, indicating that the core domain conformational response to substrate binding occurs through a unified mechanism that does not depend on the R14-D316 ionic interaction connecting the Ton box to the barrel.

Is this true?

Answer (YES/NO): NO